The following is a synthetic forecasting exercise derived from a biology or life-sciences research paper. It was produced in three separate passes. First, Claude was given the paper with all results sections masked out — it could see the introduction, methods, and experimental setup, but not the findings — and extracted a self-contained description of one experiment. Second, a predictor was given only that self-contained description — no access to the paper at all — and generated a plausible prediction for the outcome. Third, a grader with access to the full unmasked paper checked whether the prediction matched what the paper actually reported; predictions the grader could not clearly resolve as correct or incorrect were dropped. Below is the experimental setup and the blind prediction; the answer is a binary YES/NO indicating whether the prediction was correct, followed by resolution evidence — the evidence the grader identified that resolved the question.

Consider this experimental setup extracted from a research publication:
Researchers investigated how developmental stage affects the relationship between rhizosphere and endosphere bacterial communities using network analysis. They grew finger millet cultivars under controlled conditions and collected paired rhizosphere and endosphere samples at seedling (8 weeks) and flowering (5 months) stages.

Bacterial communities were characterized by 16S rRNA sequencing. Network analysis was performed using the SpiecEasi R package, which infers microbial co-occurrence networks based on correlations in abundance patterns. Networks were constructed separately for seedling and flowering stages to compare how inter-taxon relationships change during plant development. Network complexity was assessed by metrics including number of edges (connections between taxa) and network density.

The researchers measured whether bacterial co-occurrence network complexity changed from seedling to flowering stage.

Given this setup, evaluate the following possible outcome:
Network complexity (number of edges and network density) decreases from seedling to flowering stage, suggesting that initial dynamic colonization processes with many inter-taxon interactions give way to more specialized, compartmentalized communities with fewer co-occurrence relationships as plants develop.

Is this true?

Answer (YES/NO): NO